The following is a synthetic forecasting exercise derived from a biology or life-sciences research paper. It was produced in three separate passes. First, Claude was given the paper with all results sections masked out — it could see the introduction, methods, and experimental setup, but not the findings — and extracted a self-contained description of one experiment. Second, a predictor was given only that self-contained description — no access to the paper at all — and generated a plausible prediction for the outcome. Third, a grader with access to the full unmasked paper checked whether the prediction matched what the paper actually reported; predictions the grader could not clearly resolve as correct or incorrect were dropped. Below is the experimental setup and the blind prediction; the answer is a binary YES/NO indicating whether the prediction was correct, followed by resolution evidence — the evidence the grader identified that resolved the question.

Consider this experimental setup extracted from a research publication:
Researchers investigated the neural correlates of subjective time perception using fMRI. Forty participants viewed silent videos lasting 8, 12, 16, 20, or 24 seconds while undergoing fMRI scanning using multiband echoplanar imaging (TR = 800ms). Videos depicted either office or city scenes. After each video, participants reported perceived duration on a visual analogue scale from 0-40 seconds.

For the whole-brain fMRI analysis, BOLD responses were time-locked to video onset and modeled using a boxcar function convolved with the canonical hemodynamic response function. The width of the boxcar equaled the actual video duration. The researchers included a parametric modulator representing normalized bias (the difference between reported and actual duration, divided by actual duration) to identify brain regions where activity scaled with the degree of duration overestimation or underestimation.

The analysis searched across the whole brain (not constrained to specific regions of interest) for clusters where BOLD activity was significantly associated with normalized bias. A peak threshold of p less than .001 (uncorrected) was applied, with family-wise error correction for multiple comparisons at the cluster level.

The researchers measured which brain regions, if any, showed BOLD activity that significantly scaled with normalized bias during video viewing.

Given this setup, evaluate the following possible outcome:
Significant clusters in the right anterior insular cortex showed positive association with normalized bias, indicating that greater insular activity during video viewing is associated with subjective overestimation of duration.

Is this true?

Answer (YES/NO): NO